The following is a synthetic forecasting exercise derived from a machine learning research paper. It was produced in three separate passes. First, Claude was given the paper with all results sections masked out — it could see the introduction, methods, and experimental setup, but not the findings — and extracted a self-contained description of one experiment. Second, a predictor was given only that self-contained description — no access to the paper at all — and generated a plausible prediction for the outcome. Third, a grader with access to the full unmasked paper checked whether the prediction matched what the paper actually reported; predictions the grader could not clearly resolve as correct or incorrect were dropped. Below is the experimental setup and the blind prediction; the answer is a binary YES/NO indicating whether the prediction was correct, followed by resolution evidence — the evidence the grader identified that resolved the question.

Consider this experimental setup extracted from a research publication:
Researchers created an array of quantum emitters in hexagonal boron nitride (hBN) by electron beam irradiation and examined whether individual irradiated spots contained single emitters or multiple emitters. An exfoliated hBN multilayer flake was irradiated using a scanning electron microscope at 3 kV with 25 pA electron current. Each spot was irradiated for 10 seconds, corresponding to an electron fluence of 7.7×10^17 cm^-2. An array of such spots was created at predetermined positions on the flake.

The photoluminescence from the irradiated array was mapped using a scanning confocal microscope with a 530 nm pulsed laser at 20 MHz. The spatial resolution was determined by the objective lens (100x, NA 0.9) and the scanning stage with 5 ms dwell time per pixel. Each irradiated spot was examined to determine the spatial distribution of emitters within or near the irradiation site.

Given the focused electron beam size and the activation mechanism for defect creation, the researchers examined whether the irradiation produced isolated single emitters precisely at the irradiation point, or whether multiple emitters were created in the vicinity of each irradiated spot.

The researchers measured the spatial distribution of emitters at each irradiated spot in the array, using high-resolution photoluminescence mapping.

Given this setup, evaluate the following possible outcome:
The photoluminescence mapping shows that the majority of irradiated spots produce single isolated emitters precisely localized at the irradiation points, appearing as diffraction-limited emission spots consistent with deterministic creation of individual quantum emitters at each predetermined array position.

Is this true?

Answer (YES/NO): NO